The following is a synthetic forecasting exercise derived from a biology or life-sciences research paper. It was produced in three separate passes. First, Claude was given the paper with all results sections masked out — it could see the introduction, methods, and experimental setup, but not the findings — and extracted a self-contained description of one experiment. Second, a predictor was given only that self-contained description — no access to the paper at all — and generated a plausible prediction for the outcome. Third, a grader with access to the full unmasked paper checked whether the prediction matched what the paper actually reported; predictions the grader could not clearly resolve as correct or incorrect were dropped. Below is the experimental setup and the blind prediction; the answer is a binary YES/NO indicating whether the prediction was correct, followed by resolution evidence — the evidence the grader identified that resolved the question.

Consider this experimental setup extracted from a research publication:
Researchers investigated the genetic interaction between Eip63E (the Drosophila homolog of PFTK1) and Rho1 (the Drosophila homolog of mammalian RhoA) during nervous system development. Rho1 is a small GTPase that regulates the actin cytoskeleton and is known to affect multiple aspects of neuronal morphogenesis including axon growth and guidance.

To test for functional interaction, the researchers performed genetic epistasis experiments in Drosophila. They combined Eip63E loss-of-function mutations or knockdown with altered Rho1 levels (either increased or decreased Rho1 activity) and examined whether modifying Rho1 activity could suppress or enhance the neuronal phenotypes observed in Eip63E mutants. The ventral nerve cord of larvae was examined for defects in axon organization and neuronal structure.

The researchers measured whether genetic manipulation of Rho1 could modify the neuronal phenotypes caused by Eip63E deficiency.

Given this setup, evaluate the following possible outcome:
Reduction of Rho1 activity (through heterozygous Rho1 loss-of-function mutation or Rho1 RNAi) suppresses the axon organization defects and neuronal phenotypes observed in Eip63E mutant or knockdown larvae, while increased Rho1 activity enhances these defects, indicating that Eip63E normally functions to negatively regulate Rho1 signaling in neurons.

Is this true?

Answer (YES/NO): NO